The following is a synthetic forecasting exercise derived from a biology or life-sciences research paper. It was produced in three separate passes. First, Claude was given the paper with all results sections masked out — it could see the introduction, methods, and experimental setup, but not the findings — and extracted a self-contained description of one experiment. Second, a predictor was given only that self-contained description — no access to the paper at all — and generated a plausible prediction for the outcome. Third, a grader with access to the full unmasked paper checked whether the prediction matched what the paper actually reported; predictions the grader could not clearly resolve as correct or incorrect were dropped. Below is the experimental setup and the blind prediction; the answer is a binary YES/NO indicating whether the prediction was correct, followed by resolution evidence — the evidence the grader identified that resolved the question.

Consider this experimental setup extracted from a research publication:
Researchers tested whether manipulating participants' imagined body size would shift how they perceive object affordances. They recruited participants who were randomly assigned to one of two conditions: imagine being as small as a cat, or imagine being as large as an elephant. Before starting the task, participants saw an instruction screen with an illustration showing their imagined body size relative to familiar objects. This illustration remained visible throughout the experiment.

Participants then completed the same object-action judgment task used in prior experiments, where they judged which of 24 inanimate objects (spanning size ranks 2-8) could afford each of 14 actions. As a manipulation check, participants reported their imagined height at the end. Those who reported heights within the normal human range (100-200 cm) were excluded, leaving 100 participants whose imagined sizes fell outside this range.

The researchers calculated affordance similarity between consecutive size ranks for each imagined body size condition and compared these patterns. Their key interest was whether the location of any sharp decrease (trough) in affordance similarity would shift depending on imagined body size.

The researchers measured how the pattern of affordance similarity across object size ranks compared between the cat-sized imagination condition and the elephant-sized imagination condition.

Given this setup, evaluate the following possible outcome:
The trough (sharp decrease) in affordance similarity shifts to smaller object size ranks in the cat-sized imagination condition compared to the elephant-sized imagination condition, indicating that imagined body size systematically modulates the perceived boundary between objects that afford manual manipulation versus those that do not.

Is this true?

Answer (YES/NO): YES